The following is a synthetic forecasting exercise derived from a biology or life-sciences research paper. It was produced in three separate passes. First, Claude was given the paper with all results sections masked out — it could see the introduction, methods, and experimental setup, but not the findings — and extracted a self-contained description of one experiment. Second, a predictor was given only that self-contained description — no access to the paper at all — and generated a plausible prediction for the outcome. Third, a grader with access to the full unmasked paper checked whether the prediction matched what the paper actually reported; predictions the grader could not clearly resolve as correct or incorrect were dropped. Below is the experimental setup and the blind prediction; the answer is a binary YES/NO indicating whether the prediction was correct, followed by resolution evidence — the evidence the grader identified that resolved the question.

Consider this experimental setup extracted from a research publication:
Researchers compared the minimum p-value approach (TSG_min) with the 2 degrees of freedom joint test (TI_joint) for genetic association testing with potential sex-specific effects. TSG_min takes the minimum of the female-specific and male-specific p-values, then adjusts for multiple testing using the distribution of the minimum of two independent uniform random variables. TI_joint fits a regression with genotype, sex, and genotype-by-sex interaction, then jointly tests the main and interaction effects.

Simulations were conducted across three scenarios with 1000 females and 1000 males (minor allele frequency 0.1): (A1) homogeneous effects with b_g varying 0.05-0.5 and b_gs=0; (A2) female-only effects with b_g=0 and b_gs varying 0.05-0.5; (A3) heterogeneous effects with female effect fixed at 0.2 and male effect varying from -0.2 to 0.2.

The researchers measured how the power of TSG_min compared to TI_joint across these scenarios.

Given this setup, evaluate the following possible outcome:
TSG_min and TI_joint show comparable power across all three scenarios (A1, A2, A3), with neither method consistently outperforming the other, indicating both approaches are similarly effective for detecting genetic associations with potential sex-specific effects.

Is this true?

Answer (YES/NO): NO